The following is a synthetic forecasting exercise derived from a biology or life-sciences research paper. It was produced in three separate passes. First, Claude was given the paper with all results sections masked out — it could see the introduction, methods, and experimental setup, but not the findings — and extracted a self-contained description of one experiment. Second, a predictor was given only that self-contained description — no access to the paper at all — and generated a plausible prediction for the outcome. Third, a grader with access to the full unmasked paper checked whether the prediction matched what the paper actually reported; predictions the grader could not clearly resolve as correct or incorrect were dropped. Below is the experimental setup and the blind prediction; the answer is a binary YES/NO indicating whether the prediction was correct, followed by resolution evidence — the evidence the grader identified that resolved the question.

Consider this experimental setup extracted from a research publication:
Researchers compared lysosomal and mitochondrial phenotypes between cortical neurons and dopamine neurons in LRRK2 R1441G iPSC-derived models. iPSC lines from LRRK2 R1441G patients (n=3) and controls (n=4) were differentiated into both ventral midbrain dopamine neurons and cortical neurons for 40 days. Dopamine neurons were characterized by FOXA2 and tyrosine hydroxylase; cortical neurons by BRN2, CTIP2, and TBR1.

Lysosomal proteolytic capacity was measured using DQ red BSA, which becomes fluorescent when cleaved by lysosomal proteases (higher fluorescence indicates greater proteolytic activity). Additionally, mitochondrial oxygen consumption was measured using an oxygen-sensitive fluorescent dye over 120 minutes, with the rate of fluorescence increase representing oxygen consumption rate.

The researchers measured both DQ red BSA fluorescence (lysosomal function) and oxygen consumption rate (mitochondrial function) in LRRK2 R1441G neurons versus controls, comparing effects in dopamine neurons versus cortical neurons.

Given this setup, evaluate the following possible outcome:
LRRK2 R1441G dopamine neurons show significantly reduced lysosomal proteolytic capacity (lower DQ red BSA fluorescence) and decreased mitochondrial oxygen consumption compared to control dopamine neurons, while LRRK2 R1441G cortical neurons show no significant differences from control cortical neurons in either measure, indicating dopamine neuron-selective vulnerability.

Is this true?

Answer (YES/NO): NO